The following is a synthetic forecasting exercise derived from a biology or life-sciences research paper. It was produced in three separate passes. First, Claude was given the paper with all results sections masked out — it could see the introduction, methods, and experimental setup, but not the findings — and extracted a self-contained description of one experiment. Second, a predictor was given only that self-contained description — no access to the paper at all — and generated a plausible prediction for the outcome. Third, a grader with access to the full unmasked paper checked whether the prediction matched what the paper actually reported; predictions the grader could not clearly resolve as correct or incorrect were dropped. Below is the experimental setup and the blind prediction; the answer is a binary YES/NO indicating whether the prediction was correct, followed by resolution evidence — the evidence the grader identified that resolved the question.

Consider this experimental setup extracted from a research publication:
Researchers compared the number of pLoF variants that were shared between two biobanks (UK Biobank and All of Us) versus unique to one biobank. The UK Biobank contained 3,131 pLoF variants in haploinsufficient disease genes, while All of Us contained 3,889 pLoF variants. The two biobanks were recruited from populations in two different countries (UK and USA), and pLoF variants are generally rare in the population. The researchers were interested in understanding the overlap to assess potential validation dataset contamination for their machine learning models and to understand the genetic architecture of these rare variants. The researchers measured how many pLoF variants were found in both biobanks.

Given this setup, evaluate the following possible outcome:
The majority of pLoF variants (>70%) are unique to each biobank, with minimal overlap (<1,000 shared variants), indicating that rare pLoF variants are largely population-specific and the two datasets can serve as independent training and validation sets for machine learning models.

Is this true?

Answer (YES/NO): YES